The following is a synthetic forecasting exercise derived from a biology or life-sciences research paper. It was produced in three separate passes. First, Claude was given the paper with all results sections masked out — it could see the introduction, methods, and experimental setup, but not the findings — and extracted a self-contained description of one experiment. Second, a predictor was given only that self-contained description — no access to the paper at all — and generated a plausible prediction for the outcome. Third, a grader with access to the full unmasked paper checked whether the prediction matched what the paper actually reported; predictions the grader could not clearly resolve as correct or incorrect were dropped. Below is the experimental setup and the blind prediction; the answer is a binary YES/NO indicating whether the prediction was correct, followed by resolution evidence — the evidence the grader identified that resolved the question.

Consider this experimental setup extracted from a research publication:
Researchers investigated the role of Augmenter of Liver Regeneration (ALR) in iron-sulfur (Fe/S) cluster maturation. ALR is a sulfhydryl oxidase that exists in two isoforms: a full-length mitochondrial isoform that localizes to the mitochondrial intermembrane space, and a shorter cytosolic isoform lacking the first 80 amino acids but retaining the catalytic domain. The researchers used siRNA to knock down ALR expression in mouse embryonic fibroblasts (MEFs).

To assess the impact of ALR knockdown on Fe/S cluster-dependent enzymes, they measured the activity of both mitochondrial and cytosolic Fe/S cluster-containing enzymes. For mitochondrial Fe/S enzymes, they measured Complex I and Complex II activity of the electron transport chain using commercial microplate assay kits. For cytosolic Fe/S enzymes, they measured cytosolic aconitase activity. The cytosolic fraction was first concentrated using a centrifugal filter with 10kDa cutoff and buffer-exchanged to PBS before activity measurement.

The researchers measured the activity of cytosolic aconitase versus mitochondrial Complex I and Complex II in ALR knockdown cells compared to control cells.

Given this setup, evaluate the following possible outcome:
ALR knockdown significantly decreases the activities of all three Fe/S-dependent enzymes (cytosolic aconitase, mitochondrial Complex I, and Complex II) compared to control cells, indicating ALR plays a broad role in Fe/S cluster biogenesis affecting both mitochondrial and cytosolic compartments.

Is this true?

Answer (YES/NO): NO